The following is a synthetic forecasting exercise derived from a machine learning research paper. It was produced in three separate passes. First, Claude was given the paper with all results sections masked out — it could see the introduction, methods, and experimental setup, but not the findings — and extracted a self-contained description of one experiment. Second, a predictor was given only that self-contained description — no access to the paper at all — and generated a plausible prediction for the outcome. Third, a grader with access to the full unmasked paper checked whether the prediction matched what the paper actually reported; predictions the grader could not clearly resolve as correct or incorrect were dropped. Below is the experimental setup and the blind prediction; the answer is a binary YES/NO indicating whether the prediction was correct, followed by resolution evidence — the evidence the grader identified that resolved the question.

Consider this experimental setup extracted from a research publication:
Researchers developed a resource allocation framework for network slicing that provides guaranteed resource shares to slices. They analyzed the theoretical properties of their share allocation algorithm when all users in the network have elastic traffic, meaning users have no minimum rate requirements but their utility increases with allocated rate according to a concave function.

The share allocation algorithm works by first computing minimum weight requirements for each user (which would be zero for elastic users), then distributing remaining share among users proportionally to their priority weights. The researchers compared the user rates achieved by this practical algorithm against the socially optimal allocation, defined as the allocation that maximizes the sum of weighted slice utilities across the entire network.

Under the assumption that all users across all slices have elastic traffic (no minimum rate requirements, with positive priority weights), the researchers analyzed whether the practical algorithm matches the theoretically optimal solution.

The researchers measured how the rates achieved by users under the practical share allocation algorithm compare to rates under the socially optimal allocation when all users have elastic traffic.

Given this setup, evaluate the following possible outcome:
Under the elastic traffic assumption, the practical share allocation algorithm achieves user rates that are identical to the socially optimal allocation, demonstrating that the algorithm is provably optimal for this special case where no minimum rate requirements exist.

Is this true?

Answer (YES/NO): YES